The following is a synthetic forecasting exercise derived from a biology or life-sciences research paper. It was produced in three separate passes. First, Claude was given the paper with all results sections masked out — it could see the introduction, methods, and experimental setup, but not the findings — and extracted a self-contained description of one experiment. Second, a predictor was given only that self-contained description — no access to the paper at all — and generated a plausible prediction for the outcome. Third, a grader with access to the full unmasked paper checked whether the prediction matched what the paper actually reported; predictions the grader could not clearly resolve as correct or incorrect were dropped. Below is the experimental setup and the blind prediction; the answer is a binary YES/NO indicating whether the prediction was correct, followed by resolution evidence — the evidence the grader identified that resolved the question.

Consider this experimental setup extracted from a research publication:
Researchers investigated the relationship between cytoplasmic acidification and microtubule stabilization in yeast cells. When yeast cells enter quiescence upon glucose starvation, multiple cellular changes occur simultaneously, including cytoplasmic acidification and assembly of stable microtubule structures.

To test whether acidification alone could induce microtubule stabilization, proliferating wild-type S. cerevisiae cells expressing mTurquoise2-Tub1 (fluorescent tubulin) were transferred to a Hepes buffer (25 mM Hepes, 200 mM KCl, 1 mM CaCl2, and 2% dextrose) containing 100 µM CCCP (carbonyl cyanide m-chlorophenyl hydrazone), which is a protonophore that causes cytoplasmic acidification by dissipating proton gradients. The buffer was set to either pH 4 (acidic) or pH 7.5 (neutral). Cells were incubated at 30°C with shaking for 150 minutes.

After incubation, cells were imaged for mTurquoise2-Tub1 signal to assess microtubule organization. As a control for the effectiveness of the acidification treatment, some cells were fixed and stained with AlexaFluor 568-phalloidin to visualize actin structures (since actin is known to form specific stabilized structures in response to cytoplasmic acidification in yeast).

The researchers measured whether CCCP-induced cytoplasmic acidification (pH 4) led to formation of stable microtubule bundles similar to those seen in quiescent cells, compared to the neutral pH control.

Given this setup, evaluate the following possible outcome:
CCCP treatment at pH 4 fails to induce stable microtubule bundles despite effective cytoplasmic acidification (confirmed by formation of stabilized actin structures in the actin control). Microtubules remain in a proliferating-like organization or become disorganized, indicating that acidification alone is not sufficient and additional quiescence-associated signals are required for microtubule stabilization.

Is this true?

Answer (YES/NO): YES